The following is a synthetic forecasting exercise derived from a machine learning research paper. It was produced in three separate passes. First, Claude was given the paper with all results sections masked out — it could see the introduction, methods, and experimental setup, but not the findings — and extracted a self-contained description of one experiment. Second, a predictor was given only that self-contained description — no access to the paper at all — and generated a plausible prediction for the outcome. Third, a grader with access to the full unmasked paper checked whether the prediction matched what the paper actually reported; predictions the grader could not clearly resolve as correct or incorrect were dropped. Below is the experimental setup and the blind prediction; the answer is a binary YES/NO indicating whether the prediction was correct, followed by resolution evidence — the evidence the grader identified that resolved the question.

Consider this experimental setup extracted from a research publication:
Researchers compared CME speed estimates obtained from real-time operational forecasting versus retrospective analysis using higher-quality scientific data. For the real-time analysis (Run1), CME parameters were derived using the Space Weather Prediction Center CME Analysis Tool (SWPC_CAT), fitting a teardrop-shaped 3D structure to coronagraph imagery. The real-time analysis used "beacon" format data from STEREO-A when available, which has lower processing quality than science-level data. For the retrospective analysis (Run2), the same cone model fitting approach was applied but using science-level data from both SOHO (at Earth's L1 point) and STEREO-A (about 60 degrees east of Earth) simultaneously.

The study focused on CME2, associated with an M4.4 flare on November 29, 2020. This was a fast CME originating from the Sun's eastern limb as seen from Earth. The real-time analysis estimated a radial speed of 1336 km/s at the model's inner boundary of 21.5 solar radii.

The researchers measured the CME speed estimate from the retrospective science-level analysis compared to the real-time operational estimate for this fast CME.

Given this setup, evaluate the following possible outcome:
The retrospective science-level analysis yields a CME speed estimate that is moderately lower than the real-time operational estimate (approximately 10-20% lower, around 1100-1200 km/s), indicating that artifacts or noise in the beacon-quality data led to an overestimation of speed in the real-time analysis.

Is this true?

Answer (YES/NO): NO